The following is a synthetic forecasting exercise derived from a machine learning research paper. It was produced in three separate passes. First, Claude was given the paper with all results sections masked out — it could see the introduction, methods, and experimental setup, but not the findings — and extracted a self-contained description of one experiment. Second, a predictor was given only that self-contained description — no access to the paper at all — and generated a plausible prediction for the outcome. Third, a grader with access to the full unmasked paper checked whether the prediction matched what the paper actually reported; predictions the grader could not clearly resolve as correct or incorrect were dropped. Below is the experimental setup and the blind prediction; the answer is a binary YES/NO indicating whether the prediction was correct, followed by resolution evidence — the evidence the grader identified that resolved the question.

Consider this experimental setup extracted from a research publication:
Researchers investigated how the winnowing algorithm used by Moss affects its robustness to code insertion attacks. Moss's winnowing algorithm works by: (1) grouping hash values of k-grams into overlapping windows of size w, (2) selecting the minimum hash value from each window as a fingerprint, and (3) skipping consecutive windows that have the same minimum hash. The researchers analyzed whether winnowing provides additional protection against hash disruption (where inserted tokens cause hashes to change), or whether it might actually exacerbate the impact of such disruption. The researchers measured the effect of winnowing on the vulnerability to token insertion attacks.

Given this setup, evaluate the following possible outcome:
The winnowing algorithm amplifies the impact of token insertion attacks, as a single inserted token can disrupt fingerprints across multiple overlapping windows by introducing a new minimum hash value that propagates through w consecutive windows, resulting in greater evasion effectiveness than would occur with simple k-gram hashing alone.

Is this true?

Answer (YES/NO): YES